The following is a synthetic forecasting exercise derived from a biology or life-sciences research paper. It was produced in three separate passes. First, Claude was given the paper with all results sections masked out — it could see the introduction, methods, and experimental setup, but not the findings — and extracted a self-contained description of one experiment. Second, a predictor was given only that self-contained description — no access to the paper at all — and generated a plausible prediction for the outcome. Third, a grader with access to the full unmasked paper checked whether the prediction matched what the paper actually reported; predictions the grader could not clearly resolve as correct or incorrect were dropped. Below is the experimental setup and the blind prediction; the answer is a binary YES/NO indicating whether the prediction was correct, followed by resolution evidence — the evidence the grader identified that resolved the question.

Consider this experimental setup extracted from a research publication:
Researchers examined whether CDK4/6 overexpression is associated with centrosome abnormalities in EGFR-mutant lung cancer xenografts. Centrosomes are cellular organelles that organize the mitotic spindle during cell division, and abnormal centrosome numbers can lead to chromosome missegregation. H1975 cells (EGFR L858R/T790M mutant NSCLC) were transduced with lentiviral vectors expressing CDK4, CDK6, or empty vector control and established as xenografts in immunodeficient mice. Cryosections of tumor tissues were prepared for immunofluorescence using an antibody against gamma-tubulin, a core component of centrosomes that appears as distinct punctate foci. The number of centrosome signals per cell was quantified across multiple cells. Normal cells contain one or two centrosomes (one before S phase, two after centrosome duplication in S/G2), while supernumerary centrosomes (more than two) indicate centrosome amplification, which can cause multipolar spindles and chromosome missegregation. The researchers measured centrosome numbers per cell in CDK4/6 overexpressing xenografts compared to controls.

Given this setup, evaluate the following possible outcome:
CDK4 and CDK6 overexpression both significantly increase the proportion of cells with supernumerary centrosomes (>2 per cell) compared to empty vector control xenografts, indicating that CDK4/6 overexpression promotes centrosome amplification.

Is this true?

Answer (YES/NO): NO